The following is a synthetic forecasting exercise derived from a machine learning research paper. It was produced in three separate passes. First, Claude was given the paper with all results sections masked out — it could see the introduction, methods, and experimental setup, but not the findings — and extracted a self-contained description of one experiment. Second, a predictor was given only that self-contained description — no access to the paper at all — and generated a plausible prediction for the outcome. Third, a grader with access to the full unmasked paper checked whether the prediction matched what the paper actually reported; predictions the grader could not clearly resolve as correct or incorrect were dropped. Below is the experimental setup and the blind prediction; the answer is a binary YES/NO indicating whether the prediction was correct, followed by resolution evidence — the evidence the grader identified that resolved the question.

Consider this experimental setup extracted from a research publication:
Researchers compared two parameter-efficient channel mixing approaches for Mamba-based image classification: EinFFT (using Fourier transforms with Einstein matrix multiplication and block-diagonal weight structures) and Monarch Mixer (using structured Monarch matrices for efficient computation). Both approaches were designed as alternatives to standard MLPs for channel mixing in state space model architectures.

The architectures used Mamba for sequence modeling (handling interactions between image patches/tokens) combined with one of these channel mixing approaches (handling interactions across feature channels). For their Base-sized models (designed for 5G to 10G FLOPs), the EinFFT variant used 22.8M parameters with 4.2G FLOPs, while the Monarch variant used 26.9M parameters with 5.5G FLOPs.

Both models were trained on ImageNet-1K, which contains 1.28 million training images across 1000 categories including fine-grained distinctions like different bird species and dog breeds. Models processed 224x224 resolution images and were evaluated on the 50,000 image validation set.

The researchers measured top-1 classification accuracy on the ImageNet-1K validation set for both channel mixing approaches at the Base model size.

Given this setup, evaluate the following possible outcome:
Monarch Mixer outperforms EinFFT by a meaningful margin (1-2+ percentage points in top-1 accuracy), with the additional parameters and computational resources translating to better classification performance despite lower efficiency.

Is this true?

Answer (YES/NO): NO